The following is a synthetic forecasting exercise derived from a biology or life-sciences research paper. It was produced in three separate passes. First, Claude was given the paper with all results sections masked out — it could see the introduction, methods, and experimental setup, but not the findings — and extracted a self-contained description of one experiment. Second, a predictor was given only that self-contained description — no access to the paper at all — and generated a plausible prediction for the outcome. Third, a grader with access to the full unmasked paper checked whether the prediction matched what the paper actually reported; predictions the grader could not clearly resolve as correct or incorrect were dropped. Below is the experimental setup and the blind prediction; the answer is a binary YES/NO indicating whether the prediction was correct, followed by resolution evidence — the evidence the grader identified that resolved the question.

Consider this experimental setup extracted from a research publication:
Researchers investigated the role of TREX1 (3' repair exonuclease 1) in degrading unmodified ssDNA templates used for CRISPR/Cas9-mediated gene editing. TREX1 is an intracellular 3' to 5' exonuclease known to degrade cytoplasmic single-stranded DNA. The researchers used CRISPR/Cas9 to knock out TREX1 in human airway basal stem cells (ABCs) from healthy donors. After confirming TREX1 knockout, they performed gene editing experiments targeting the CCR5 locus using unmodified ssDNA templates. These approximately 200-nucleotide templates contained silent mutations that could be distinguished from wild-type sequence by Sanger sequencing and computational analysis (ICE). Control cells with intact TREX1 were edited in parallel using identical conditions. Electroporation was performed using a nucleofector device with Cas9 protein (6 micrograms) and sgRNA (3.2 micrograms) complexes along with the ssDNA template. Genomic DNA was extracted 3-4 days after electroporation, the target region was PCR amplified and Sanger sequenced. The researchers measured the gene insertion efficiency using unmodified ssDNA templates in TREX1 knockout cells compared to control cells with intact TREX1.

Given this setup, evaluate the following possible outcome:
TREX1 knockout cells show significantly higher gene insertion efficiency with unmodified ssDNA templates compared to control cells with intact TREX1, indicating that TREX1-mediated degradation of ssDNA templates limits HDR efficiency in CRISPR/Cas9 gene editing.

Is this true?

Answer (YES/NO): YES